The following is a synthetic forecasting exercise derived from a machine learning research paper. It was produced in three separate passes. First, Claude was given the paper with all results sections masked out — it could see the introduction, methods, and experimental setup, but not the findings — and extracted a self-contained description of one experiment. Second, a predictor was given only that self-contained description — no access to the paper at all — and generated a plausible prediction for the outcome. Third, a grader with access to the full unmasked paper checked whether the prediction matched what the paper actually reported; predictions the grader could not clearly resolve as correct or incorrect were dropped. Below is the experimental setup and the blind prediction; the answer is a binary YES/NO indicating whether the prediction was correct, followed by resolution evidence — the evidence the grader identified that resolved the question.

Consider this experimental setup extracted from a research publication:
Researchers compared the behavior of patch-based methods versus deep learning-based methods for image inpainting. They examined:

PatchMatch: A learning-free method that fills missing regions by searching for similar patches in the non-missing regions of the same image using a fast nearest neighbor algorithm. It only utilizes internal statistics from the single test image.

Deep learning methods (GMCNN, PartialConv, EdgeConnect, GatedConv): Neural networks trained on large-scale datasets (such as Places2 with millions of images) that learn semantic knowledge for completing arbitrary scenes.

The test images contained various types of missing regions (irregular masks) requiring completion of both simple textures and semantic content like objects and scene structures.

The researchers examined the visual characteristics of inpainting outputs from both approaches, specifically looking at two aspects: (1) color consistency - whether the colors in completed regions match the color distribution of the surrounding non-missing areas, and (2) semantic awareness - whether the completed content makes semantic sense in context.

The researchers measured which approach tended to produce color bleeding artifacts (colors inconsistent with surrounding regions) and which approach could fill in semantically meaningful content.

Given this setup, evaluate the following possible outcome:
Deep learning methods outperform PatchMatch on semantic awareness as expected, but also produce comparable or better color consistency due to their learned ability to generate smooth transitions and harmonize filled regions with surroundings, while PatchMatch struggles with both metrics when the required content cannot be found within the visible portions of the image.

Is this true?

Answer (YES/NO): NO